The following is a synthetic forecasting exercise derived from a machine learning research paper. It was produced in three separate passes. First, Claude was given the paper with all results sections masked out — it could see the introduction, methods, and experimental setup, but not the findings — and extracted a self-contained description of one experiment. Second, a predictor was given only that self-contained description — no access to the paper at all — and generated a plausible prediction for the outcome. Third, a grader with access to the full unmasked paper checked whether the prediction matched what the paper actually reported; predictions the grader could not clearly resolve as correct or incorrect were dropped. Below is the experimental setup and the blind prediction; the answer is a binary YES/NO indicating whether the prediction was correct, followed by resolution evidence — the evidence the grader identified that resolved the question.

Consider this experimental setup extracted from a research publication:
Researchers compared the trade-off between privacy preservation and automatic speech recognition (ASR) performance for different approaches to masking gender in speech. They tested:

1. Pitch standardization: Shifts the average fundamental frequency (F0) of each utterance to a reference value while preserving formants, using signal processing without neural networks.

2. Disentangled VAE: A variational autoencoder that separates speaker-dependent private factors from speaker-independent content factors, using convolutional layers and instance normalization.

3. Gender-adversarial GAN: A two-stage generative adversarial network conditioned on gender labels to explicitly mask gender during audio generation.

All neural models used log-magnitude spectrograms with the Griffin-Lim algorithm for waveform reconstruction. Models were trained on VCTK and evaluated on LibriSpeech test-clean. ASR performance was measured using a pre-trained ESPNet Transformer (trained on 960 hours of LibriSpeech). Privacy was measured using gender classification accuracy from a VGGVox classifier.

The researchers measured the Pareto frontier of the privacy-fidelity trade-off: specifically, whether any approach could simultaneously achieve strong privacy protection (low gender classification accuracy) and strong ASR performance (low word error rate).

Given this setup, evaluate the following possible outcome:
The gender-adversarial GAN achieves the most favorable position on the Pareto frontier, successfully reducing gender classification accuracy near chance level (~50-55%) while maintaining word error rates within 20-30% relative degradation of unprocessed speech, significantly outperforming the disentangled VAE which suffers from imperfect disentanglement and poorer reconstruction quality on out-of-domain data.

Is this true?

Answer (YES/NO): NO